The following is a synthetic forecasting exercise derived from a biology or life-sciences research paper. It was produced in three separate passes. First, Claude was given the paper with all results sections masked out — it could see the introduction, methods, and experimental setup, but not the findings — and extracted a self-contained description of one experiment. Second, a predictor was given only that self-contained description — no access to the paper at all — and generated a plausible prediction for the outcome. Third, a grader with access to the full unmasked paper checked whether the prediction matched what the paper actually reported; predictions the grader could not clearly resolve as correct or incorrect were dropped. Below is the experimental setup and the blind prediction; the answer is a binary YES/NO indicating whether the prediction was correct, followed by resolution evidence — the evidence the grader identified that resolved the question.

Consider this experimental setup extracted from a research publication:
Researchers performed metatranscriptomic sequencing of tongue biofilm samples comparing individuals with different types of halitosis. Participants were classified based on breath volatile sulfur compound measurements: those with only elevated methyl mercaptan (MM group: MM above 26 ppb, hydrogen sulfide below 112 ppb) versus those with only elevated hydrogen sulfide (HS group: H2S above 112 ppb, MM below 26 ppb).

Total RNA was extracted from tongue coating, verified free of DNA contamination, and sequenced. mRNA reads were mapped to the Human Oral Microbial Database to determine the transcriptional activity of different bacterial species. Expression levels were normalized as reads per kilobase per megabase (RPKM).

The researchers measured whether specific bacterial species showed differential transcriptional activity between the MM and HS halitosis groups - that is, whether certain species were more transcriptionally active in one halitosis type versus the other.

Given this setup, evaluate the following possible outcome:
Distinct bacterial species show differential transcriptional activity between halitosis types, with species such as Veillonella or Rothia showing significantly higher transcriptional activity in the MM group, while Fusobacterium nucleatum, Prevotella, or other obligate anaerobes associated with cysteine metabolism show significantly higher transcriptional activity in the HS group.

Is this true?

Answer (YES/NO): YES